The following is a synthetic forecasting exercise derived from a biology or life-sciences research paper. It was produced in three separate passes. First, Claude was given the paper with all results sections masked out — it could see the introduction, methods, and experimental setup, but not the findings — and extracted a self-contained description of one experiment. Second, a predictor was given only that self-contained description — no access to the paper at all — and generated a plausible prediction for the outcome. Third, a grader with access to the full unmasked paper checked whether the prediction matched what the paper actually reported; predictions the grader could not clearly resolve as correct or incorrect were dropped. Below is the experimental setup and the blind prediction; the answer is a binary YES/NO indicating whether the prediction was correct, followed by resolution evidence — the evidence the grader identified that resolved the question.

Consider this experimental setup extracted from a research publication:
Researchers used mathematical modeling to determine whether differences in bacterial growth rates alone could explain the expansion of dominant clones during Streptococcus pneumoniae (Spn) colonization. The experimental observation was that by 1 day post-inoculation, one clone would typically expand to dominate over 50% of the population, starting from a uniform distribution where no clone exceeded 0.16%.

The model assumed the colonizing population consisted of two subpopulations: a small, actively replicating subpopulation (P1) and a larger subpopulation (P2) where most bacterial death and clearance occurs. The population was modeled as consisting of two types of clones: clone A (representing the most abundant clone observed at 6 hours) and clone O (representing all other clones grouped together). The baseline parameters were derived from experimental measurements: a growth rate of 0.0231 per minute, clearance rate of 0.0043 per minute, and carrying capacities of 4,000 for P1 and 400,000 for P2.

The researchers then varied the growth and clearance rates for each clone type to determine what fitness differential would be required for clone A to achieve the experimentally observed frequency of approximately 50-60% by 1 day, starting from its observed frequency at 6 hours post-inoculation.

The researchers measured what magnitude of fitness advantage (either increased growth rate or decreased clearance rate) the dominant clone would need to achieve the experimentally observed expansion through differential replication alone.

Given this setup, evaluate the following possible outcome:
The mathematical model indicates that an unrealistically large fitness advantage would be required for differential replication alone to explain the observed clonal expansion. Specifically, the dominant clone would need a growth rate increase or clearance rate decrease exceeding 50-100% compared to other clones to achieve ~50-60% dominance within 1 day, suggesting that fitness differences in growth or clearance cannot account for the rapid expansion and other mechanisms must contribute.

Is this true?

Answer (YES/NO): YES